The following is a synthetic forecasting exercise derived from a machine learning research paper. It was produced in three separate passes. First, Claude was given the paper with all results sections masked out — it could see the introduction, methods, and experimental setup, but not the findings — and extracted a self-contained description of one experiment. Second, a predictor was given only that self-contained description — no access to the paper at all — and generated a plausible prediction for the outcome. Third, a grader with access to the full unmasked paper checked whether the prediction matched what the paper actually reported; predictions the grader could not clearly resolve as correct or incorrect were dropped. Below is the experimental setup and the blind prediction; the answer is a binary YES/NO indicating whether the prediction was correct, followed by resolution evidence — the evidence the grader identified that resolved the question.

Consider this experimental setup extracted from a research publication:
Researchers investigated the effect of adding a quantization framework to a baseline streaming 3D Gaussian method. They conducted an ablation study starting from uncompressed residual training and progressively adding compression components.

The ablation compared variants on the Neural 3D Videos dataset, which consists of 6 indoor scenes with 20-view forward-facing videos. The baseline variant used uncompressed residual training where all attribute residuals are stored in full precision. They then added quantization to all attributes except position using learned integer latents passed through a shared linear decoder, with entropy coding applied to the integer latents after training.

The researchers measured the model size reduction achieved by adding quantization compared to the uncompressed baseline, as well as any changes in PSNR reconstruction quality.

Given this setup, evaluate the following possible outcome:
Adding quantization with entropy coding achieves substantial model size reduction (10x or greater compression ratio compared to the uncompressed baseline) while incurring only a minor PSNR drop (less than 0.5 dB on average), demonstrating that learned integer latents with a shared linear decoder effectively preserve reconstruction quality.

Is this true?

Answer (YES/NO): NO